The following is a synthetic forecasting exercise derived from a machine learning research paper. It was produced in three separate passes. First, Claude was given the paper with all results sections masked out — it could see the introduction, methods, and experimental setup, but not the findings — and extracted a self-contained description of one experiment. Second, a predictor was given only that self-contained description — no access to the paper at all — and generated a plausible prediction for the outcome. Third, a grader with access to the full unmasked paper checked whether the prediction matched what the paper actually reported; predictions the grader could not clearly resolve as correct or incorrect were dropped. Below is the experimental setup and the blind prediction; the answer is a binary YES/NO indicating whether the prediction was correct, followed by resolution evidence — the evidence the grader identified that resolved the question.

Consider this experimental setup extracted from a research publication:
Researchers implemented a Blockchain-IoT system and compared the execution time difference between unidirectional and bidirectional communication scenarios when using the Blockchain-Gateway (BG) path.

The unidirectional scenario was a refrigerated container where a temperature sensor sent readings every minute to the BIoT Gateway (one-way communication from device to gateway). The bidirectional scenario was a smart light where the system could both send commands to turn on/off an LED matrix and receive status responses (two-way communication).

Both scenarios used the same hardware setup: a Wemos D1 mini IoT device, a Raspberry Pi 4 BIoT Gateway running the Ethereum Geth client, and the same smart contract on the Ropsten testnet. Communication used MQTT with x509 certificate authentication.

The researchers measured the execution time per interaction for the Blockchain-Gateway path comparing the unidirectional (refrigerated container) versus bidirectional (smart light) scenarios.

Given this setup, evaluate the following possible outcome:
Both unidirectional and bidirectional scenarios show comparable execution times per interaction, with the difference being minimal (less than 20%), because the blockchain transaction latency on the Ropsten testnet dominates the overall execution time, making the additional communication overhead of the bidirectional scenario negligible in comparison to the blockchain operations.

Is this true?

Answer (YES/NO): NO